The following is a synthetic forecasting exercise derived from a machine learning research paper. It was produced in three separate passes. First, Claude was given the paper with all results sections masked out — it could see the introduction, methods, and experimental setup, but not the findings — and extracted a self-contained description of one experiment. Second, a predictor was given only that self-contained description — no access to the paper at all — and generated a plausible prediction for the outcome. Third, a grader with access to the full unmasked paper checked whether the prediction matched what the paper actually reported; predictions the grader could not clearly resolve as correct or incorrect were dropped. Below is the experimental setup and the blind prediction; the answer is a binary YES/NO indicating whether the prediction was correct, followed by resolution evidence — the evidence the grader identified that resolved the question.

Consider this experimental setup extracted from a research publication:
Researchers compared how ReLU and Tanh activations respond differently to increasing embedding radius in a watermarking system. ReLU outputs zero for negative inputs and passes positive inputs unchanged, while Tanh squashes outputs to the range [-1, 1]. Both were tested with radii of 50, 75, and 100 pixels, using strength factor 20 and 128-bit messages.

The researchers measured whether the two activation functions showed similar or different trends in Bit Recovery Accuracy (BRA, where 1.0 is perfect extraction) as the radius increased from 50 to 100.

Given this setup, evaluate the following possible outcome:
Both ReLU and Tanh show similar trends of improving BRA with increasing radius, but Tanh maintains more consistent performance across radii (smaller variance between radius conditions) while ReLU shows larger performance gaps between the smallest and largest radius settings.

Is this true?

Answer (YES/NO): NO